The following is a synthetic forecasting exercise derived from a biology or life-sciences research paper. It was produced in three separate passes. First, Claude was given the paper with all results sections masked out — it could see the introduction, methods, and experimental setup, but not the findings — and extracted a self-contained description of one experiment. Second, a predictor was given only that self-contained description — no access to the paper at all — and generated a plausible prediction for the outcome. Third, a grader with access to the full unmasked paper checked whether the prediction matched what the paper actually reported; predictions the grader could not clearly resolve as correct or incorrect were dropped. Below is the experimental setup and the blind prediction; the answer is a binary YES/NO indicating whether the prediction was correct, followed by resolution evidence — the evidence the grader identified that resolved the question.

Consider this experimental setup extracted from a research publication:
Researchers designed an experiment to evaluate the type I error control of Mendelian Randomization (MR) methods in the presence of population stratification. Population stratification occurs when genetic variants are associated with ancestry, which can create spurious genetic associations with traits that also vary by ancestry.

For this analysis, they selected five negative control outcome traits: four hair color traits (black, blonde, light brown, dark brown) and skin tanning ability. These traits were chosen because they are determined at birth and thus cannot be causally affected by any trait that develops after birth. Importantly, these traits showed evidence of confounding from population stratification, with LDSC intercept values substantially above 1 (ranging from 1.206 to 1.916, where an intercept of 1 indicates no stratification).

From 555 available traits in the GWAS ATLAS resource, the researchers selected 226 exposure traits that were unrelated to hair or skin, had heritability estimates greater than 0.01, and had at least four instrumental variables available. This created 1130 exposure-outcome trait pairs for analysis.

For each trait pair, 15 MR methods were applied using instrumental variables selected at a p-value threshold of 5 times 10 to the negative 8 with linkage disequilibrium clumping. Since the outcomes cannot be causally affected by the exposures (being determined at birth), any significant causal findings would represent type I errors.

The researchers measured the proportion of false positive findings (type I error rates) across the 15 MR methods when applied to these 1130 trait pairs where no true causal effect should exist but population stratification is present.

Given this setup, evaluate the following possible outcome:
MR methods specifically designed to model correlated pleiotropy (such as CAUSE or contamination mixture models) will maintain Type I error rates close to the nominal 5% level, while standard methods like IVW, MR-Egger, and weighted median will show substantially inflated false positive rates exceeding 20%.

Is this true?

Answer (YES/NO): NO